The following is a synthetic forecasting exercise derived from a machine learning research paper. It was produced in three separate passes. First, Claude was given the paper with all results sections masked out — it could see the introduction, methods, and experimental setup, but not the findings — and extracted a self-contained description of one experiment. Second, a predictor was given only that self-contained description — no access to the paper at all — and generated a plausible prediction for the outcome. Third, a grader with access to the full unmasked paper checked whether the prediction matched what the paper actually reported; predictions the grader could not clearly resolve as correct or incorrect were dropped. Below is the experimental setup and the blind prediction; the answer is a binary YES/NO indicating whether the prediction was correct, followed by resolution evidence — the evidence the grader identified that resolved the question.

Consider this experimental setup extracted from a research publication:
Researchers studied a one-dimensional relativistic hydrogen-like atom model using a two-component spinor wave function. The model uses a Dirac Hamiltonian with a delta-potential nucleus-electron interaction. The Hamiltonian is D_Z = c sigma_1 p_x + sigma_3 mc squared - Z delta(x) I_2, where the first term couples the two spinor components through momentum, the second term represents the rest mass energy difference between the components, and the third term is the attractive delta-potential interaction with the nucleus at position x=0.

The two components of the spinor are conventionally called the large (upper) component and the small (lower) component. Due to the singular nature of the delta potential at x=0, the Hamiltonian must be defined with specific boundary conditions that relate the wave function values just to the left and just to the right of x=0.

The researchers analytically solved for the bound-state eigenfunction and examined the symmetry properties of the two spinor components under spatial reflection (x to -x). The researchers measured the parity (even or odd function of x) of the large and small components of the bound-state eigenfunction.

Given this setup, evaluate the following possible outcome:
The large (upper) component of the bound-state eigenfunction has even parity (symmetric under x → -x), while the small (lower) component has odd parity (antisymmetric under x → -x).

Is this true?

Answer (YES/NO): YES